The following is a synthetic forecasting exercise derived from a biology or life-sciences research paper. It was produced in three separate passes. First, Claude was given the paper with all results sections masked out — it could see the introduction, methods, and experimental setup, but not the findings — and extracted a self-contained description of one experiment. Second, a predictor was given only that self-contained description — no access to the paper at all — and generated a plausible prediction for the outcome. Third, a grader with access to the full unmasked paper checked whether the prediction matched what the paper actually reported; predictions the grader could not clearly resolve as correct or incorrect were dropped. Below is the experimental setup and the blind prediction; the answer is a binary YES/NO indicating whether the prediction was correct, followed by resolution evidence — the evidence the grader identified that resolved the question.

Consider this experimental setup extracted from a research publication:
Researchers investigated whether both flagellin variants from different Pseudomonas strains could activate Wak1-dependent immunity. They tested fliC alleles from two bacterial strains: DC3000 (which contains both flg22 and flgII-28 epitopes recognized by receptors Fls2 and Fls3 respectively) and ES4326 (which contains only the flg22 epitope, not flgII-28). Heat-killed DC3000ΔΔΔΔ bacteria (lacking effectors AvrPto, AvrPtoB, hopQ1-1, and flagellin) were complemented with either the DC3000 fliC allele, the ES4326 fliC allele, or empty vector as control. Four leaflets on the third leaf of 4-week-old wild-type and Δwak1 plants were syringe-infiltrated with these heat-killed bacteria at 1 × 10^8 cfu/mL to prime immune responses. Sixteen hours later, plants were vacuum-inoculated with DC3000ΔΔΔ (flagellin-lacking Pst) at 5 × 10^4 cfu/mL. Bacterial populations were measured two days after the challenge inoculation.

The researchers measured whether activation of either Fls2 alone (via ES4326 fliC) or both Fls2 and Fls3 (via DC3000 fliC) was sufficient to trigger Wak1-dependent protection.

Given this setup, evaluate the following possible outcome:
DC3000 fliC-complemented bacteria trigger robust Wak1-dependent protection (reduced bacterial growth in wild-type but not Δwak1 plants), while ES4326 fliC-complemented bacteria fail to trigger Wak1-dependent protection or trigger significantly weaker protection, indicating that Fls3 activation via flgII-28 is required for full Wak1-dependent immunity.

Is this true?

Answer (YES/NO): NO